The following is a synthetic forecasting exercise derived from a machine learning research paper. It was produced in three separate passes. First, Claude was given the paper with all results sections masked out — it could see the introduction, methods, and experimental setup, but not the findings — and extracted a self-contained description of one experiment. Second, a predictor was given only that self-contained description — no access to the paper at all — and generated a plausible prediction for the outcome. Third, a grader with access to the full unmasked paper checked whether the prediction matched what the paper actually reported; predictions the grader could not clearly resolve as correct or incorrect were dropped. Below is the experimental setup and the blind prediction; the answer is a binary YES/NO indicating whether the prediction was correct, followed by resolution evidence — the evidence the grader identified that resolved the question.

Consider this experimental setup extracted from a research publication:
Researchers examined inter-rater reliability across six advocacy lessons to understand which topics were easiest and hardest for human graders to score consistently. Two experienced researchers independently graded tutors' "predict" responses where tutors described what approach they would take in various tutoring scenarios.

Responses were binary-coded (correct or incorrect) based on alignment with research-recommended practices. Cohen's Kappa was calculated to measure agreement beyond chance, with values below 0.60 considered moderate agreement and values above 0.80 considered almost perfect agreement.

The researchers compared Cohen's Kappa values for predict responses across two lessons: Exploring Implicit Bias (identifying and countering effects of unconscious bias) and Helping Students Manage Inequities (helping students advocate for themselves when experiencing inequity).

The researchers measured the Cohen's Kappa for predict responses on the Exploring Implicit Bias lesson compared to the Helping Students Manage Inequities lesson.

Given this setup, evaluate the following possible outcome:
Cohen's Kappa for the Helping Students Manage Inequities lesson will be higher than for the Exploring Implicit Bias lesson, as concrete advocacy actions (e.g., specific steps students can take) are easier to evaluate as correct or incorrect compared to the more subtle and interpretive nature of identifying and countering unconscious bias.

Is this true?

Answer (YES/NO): YES